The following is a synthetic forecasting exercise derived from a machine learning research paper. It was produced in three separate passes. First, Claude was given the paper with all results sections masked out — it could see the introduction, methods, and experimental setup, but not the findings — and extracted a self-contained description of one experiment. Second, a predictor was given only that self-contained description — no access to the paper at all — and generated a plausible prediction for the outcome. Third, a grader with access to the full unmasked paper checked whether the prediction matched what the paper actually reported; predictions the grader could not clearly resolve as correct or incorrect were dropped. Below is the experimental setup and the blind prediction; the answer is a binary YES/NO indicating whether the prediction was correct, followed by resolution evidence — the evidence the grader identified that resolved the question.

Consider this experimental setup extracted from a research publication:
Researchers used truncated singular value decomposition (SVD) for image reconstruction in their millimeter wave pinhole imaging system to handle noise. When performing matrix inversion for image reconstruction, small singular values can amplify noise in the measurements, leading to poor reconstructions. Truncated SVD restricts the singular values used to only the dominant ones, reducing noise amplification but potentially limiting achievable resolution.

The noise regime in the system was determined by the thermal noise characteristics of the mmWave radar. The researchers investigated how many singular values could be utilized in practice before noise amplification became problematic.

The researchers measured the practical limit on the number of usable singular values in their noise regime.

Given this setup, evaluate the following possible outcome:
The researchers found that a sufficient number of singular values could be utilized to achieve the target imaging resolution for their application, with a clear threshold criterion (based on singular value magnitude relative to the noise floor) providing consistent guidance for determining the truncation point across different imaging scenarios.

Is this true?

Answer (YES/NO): NO